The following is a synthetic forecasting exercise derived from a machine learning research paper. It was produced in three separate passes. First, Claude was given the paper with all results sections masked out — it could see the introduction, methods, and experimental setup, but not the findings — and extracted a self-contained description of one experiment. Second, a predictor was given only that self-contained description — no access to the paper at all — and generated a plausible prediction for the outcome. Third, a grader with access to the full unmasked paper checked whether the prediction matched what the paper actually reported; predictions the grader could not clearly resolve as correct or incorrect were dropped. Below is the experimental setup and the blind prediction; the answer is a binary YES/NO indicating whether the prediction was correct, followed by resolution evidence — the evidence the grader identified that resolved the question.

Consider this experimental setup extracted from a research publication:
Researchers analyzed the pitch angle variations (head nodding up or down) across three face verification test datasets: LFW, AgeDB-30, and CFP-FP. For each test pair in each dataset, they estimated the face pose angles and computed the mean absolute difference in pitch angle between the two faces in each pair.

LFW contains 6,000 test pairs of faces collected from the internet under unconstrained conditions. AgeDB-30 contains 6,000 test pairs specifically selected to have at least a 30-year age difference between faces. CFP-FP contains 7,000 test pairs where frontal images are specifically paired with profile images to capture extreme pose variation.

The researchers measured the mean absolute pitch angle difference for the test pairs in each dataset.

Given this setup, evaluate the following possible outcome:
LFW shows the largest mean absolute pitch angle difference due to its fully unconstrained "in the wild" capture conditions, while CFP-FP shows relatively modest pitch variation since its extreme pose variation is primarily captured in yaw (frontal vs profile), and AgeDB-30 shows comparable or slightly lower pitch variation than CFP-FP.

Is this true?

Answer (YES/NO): NO